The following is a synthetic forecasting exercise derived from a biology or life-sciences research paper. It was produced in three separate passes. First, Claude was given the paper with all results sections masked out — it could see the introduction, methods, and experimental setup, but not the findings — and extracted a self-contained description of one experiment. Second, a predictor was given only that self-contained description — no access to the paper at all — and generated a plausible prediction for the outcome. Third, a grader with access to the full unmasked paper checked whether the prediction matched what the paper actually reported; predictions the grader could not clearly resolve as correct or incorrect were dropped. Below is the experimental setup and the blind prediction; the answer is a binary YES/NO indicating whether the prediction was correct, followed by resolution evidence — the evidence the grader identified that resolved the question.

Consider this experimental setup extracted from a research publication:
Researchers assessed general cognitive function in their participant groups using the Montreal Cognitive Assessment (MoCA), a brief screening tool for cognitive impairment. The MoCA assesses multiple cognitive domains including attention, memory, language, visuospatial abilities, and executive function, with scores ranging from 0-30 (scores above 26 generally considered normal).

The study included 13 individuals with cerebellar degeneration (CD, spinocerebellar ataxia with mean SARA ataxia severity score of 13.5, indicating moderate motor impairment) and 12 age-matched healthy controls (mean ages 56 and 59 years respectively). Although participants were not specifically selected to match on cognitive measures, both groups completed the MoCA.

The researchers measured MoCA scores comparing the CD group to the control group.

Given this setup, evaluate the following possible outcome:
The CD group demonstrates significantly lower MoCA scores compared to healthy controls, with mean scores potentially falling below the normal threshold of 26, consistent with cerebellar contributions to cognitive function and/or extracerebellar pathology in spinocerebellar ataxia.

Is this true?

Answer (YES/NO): NO